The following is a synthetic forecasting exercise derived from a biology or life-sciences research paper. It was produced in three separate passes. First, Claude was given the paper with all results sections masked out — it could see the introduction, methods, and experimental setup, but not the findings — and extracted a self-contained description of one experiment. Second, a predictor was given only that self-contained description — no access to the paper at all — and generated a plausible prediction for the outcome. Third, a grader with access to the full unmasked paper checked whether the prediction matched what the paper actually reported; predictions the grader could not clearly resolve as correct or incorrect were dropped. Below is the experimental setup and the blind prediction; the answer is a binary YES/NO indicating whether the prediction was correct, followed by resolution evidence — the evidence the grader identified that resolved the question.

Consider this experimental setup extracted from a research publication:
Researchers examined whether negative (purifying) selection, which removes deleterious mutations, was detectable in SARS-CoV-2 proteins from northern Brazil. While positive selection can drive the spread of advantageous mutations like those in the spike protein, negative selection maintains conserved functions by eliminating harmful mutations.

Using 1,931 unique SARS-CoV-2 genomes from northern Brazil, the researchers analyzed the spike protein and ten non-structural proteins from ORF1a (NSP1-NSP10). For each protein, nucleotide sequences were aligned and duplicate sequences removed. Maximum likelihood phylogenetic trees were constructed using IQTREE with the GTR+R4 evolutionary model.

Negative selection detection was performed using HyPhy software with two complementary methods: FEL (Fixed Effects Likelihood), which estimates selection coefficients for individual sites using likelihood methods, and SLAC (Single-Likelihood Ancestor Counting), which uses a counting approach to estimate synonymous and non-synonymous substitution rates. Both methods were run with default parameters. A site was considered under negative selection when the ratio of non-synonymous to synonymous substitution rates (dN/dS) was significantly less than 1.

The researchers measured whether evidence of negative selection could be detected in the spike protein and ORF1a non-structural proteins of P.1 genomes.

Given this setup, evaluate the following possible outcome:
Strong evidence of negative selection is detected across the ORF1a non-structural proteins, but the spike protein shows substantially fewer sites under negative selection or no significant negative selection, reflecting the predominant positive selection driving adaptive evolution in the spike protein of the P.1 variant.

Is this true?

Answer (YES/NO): NO